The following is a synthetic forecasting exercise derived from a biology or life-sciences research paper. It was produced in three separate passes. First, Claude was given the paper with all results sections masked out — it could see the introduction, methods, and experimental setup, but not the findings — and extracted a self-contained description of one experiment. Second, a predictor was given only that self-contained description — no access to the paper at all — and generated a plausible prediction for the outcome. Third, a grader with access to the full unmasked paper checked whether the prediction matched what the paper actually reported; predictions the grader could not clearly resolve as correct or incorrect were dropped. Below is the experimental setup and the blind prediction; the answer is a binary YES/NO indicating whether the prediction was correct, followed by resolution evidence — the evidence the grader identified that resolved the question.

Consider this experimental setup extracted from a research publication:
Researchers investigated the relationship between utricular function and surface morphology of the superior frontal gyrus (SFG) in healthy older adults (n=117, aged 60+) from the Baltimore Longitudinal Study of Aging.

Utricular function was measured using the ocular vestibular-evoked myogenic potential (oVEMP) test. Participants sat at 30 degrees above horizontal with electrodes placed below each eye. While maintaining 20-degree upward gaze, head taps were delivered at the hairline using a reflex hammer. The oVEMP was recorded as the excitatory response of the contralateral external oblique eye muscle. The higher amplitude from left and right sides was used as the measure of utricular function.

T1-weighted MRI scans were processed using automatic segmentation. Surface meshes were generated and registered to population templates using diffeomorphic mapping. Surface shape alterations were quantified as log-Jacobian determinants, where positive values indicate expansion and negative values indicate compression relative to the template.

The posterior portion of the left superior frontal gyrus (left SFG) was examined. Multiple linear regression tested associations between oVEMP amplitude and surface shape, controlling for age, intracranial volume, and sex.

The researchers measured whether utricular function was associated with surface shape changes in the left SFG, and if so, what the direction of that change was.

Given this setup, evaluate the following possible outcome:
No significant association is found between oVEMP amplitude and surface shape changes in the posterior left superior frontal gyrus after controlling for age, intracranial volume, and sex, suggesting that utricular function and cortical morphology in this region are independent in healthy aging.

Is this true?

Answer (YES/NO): NO